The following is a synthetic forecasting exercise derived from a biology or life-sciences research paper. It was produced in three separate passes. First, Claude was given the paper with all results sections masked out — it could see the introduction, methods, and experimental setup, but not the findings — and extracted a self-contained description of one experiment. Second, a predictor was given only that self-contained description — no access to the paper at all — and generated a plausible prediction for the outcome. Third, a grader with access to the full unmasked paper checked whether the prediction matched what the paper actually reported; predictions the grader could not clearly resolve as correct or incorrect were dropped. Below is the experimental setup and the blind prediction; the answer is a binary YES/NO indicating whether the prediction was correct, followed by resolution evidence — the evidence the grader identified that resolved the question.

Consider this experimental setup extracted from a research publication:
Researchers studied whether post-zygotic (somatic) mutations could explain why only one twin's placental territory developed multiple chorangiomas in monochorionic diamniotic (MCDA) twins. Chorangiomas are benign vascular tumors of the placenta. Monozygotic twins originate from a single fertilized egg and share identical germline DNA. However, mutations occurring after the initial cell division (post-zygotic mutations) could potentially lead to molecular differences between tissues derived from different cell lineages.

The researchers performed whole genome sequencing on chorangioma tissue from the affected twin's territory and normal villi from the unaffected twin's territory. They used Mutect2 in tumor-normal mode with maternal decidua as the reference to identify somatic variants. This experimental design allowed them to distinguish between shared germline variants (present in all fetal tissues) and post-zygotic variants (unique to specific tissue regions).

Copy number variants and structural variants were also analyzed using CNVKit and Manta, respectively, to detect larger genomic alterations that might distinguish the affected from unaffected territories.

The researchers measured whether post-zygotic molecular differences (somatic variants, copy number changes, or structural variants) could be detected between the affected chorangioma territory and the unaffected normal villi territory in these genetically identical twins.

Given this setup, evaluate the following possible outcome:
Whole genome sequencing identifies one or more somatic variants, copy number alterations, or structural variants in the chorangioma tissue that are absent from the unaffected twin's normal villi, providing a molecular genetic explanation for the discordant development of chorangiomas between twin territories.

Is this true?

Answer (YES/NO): YES